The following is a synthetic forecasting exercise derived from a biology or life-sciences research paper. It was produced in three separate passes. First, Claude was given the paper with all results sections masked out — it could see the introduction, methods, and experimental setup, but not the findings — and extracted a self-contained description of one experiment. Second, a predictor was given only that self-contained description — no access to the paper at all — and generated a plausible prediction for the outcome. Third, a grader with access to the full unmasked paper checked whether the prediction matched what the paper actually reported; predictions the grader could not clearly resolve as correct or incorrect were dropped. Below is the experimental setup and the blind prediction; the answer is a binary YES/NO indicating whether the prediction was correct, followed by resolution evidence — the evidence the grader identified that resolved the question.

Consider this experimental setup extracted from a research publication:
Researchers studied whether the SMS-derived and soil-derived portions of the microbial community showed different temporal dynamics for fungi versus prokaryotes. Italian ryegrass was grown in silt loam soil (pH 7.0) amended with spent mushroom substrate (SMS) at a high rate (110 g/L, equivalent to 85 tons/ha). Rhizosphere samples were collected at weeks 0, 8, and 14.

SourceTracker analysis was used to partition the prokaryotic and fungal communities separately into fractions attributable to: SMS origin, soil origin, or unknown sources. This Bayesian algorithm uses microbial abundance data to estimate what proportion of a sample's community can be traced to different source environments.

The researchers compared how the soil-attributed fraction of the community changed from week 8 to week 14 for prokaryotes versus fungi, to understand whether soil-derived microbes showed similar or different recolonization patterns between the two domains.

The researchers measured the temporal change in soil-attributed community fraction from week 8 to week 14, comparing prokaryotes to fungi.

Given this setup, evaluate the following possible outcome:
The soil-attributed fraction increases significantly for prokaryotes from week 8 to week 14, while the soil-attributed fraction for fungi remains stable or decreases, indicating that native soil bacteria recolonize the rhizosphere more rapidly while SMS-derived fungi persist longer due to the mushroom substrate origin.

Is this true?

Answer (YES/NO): YES